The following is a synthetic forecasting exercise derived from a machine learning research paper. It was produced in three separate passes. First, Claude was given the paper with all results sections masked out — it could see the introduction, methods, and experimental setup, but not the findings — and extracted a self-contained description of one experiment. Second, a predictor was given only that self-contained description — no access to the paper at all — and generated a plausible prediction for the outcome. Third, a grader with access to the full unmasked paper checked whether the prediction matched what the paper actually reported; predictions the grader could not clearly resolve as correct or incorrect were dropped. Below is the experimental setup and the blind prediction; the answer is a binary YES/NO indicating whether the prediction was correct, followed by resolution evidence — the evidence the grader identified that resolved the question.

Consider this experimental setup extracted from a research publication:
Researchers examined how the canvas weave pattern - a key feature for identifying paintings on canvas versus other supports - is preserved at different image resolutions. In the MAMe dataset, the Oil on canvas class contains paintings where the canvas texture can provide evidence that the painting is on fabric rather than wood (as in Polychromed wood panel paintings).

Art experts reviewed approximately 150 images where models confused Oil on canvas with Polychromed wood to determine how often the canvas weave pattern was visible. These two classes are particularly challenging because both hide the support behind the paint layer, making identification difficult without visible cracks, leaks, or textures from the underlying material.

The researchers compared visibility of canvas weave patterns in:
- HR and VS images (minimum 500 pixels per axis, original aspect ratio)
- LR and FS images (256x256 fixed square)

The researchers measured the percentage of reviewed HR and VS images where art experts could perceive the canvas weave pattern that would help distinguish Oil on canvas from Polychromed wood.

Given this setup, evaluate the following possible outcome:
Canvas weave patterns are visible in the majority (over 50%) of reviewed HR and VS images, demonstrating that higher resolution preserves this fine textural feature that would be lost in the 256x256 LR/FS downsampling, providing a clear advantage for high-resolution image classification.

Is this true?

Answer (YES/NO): NO